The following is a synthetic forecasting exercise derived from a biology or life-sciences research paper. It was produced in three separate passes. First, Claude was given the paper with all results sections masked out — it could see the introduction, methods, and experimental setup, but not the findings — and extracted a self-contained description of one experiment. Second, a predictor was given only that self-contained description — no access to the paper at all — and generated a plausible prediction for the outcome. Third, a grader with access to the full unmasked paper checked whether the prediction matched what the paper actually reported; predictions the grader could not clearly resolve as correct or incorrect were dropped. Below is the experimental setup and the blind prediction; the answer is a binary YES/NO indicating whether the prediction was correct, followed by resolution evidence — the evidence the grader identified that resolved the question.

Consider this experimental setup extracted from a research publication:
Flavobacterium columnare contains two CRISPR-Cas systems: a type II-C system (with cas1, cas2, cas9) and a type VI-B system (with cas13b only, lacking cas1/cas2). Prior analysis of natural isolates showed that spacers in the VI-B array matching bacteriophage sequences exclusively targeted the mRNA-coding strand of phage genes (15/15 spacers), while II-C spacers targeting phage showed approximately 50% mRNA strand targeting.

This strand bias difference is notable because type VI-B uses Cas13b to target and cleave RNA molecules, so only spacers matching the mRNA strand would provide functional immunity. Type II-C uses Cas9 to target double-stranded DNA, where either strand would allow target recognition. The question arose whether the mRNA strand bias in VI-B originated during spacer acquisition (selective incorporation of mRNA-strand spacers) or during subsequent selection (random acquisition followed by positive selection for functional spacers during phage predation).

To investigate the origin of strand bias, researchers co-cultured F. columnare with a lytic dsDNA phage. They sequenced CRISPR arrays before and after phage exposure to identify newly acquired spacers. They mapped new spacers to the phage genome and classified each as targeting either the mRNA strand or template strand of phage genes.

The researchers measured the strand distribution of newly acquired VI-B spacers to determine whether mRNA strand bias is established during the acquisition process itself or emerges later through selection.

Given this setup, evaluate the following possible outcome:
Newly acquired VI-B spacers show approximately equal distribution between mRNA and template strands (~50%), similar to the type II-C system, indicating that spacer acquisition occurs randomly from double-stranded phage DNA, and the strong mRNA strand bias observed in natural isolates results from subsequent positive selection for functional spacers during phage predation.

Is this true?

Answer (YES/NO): YES